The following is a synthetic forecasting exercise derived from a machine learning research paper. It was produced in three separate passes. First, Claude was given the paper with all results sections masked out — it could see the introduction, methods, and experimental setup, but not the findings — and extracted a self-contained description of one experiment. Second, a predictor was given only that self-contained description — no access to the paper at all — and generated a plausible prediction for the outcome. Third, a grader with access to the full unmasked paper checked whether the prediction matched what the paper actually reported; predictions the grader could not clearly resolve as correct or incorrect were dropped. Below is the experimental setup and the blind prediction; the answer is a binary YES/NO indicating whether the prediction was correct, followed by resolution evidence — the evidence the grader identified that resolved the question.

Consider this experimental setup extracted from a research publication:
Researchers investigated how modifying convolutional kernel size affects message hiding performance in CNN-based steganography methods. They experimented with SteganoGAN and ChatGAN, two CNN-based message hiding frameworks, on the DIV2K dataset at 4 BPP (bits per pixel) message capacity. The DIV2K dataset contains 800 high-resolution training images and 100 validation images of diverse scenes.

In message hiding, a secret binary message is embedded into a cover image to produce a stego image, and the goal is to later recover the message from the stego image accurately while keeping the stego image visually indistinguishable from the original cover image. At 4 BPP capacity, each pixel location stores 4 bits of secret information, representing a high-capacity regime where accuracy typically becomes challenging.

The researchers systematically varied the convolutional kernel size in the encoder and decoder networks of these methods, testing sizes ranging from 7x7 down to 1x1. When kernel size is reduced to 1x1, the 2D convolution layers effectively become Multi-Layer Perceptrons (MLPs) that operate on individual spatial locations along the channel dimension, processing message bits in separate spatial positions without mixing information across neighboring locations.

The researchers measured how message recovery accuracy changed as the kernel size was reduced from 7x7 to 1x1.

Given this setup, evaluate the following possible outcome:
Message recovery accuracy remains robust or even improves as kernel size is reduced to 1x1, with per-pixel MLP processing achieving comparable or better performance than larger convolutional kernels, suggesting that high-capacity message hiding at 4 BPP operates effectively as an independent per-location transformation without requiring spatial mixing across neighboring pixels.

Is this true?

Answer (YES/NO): YES